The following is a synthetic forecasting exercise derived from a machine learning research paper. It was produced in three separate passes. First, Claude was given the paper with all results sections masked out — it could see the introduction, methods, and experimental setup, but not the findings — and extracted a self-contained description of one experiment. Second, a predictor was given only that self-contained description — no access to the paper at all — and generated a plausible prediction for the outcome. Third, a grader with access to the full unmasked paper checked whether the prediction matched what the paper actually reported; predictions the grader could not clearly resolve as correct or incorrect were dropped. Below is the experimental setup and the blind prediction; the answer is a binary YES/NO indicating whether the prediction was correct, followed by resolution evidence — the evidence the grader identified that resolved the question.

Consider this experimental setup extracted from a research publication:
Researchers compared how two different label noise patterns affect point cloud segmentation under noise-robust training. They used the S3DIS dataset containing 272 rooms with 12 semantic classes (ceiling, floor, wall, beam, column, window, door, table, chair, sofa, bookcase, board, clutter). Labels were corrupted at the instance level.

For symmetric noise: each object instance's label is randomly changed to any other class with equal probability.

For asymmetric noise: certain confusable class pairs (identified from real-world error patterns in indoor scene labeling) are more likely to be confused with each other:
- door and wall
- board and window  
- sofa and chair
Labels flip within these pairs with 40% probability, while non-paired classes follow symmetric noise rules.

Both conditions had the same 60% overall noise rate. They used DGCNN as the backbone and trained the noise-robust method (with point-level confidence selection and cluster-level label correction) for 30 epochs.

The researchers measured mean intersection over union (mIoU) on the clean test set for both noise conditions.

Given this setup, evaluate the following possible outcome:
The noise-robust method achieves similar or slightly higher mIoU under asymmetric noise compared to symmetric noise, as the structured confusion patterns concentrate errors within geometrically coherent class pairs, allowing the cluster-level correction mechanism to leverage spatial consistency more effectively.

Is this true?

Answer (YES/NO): NO